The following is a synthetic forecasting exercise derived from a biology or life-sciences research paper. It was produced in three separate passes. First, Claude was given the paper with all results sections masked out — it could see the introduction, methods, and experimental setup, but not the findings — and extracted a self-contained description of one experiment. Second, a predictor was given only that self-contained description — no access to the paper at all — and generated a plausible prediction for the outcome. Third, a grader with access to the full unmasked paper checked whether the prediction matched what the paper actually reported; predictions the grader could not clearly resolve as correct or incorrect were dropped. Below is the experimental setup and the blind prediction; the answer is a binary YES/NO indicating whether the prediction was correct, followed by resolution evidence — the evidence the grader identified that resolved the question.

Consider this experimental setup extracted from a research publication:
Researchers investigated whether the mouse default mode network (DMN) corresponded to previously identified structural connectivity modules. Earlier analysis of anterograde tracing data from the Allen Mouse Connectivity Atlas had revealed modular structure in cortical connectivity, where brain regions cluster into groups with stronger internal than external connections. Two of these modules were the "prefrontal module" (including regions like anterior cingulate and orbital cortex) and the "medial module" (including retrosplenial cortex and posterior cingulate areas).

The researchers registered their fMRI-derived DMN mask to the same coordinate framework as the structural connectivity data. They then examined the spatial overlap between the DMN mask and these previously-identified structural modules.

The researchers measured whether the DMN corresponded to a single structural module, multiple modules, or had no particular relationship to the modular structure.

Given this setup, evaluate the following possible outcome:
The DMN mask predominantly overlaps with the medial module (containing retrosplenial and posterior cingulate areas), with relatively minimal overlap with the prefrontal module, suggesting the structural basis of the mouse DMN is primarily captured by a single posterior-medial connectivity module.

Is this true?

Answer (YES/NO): NO